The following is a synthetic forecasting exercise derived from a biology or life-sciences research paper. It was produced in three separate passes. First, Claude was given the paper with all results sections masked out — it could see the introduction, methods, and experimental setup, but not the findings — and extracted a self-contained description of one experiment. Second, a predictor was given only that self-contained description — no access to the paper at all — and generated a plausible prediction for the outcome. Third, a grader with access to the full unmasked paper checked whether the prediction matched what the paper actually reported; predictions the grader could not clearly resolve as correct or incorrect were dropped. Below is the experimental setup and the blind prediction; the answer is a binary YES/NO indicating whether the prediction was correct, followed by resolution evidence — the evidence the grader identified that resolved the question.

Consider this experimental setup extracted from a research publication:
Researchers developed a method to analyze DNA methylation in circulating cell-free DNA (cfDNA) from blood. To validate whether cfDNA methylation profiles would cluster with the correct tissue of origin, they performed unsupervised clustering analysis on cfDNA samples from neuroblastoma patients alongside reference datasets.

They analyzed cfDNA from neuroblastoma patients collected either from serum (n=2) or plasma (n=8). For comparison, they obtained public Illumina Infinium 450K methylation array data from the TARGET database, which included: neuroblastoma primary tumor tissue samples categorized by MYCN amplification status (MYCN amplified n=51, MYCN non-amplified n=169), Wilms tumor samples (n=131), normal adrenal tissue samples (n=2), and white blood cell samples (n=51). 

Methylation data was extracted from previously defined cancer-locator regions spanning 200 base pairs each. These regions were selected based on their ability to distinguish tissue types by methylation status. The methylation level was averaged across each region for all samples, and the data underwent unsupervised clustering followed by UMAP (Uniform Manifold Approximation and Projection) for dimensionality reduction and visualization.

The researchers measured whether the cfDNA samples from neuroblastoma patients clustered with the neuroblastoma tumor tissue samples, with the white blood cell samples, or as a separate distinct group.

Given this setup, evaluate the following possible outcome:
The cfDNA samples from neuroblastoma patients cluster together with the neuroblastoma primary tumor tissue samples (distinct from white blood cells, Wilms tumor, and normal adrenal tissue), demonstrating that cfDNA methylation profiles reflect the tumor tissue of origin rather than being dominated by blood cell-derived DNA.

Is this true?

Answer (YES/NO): YES